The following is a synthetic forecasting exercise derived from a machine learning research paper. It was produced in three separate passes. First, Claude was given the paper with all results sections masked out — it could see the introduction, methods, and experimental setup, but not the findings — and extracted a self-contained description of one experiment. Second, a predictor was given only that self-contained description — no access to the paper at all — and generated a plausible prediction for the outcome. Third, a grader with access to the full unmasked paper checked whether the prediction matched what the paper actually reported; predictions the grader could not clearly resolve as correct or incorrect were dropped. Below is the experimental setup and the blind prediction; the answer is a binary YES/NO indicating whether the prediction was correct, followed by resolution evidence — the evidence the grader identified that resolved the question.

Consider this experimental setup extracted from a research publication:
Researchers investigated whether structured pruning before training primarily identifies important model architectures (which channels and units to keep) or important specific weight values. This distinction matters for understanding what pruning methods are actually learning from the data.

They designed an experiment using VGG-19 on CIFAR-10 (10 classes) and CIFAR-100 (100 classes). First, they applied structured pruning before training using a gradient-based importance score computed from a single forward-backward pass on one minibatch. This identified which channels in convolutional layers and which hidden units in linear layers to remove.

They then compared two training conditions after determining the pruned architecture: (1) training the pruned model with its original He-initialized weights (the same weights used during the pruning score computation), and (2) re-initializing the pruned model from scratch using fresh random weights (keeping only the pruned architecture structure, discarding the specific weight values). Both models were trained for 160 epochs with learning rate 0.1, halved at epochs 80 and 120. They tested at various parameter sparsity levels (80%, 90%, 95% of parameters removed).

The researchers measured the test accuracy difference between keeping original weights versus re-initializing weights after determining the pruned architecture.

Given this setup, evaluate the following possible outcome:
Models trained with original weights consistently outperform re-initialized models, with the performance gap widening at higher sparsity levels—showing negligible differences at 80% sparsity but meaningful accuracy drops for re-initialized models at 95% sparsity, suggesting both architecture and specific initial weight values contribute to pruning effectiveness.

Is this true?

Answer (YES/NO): NO